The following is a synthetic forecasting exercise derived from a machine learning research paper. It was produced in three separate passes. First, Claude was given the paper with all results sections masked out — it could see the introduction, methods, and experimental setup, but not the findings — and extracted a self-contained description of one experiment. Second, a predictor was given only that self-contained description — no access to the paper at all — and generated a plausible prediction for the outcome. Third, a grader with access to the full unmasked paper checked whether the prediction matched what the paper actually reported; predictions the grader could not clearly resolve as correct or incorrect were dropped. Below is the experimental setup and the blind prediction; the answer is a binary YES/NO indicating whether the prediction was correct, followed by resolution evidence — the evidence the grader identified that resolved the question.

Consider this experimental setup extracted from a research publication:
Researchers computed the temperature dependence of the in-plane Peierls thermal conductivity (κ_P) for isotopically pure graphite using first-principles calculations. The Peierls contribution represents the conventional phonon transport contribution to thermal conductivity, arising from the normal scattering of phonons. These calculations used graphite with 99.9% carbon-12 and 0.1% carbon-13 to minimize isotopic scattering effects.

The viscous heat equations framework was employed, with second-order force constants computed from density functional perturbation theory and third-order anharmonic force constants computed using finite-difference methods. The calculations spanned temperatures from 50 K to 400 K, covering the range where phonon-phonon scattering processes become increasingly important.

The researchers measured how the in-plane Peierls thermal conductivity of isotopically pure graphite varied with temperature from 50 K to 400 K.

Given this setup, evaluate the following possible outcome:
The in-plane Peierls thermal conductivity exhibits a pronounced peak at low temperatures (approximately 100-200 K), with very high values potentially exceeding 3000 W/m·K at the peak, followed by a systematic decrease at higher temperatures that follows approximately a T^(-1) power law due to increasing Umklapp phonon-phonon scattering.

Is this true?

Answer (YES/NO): NO